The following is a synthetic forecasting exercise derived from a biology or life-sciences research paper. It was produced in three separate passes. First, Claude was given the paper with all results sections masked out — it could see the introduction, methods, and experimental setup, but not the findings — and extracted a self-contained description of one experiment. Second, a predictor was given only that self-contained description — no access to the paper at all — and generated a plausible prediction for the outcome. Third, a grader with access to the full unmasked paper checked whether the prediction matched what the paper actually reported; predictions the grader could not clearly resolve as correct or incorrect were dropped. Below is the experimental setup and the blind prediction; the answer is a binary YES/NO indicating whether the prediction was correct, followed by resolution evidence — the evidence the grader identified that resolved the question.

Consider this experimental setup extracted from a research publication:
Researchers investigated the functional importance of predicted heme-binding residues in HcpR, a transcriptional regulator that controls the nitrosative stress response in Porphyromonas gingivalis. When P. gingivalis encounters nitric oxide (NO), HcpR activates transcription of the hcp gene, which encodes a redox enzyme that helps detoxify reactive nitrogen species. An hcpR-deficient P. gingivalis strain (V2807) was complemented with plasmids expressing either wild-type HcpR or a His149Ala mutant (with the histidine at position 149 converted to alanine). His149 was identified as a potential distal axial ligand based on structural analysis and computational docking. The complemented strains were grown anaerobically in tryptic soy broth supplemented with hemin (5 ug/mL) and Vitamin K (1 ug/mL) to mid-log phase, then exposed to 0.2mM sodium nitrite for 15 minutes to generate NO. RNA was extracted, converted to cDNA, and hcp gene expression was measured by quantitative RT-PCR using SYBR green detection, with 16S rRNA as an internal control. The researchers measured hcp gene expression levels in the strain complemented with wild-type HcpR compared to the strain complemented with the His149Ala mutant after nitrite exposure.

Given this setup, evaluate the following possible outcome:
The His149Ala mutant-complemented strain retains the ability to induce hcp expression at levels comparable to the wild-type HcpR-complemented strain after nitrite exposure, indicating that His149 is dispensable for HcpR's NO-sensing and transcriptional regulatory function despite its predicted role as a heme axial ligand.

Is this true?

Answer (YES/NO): YES